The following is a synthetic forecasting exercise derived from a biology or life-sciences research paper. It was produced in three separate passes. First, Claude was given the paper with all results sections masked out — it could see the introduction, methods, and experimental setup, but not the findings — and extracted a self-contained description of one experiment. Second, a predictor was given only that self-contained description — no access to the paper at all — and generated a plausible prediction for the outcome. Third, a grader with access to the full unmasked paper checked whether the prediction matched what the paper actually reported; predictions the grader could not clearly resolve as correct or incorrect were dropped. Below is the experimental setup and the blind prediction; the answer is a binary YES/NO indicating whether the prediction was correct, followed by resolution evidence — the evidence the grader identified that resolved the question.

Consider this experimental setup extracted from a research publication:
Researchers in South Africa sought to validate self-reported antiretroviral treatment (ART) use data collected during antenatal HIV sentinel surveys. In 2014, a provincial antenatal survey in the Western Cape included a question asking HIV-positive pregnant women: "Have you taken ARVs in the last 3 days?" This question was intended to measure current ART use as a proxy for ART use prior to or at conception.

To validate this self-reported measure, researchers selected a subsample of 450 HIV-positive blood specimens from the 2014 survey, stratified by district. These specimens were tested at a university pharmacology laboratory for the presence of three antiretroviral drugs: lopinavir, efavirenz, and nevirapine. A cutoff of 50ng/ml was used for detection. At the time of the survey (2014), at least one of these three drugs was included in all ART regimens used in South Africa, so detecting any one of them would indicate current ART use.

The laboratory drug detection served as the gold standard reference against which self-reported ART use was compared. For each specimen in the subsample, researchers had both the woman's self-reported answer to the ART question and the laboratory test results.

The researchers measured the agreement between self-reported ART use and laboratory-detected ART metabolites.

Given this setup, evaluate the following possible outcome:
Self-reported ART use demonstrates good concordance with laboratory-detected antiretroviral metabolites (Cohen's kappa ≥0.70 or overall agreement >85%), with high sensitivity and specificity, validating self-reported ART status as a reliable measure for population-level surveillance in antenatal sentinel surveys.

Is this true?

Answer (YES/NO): YES